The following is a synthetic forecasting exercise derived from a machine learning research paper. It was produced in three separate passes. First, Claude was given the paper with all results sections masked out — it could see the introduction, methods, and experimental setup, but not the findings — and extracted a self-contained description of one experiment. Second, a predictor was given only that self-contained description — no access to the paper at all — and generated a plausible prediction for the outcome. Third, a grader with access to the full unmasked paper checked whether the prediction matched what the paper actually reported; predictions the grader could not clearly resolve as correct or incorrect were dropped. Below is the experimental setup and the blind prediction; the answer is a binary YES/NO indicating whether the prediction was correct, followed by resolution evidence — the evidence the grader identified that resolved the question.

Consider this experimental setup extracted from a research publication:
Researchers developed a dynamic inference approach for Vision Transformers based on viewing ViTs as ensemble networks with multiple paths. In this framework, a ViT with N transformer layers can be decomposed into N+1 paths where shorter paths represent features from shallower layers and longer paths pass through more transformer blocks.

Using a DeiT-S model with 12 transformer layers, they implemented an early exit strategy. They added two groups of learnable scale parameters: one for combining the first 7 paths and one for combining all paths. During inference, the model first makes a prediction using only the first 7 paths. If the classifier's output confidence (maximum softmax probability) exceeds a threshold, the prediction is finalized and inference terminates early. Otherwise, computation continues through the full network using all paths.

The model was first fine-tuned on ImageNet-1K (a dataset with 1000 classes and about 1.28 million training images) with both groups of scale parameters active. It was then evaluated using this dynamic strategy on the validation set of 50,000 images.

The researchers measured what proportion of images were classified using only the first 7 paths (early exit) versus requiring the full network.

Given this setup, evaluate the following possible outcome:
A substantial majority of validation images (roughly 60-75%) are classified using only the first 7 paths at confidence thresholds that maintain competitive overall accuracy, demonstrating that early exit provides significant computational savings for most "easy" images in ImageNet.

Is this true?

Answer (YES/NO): NO